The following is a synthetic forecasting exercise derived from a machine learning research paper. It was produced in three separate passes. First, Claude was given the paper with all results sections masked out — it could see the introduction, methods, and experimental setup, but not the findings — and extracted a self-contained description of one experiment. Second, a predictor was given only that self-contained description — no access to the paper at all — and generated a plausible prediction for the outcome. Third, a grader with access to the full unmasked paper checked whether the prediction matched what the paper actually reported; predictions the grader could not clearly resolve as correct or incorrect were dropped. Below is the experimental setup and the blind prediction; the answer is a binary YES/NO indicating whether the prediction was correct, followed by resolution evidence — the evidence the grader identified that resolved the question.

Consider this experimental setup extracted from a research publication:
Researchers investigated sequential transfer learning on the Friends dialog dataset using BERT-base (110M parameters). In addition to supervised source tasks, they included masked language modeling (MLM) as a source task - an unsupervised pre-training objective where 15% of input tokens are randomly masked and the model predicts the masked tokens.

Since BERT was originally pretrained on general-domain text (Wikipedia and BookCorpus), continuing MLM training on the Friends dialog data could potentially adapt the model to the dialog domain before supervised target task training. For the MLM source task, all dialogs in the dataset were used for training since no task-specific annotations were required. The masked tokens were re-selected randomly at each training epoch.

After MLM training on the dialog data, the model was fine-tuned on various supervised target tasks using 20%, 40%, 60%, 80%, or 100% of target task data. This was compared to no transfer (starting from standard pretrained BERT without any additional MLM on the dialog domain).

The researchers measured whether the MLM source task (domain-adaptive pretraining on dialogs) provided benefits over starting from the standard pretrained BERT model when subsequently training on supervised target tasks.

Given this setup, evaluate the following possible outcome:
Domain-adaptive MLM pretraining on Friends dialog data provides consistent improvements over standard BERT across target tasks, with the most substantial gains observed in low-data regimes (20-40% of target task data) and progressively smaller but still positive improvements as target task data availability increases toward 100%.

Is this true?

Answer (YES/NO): NO